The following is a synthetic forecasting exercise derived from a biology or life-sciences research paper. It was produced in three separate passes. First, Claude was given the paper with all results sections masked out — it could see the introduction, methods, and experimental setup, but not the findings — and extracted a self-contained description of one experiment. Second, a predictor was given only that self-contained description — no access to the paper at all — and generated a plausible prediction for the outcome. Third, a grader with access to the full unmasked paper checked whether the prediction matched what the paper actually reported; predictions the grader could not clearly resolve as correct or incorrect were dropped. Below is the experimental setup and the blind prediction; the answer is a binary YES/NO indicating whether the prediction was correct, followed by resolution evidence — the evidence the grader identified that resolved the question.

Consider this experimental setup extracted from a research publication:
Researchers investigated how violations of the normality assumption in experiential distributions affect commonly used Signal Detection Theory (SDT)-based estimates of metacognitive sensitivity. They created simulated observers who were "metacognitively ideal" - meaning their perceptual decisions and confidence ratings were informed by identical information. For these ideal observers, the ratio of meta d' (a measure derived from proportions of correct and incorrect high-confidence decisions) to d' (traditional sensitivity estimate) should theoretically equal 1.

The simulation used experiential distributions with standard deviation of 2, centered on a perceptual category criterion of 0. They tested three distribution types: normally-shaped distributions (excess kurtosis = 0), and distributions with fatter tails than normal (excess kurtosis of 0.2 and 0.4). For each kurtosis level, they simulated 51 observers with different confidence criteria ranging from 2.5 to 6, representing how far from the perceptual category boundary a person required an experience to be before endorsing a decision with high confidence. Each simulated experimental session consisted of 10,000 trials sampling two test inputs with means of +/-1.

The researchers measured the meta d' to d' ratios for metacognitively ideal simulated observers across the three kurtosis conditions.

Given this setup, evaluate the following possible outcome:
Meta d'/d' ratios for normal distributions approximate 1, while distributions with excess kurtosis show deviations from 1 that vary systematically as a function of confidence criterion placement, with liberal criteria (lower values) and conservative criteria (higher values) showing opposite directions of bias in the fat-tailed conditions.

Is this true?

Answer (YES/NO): NO